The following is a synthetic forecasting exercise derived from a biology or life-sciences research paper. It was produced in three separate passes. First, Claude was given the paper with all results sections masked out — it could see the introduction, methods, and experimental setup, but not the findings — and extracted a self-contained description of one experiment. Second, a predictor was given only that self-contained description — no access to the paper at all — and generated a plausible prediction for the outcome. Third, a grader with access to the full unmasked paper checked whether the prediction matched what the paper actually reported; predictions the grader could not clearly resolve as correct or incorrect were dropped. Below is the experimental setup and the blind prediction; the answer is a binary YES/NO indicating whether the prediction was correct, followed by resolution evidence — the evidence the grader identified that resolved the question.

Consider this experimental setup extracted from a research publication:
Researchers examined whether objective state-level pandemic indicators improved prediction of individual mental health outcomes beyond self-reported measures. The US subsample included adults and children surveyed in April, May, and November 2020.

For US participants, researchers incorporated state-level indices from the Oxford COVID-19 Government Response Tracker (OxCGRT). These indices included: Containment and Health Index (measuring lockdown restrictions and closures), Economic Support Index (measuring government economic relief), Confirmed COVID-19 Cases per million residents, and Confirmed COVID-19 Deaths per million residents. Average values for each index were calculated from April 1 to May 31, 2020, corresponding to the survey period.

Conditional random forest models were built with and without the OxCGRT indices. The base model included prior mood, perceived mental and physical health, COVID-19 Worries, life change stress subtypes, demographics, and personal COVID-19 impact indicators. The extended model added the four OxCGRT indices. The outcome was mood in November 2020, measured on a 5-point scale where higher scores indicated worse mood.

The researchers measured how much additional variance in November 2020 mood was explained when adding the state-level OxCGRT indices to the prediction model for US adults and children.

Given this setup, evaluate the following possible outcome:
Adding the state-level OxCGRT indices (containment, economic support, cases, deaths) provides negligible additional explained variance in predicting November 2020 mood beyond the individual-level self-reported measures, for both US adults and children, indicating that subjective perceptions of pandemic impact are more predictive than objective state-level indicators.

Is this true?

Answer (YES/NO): NO